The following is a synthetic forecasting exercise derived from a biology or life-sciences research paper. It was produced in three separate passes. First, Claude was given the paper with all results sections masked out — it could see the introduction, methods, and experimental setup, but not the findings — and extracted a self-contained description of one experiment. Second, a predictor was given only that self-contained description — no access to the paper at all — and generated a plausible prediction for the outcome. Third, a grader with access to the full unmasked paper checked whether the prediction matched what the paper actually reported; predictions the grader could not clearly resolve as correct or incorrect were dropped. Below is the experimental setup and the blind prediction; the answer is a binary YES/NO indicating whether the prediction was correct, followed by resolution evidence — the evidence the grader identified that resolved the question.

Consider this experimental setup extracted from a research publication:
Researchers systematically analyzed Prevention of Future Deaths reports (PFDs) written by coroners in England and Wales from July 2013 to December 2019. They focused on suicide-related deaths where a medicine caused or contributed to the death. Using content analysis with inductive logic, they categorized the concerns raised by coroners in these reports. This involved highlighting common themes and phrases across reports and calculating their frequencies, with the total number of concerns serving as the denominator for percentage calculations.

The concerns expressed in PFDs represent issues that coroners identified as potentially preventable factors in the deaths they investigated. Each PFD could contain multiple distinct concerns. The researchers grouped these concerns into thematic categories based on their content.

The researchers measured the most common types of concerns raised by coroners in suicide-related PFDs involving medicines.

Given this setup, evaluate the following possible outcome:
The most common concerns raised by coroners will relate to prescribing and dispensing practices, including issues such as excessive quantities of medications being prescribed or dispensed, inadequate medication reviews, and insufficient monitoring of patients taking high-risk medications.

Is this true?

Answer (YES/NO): NO